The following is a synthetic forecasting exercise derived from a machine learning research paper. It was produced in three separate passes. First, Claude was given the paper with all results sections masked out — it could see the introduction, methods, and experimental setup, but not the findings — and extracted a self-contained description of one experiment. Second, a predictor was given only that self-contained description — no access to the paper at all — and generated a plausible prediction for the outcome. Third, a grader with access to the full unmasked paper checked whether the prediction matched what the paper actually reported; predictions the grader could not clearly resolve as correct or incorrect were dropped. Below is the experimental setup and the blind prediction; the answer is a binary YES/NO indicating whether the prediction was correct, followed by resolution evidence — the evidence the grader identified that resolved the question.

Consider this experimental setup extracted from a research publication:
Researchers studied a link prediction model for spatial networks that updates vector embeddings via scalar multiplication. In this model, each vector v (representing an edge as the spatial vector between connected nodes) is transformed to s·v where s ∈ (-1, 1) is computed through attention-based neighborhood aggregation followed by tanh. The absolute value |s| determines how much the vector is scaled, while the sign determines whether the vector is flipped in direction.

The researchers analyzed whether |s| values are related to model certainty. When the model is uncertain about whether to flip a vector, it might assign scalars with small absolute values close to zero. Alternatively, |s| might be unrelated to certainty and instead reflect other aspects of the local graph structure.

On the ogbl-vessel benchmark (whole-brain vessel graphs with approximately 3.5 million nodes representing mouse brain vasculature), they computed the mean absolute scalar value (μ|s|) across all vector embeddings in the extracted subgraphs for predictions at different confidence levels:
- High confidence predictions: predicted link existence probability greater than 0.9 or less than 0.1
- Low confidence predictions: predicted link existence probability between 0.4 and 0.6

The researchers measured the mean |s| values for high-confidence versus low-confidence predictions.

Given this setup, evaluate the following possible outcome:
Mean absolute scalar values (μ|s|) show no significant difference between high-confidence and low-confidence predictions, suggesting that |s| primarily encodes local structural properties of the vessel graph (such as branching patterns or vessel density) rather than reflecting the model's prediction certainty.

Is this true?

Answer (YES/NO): NO